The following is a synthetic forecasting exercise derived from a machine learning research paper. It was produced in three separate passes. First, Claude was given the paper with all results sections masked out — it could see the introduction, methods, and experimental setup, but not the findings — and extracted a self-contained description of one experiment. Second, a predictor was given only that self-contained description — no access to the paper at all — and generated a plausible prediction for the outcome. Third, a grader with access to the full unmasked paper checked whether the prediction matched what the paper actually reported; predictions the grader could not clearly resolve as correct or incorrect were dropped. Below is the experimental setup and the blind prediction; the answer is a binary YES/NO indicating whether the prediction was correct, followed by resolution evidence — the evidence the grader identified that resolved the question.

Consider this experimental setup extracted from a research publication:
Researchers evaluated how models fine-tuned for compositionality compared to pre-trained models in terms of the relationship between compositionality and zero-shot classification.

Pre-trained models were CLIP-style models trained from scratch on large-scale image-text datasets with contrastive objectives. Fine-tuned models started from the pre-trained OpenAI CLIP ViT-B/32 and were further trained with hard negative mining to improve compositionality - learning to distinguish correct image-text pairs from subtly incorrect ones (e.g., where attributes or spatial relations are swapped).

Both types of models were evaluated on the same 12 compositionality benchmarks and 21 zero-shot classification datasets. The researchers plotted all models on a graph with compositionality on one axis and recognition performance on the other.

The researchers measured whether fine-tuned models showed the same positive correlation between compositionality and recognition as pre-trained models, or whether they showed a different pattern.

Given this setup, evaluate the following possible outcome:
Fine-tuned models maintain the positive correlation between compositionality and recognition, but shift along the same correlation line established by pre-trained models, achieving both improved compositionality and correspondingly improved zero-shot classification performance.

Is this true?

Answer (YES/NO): NO